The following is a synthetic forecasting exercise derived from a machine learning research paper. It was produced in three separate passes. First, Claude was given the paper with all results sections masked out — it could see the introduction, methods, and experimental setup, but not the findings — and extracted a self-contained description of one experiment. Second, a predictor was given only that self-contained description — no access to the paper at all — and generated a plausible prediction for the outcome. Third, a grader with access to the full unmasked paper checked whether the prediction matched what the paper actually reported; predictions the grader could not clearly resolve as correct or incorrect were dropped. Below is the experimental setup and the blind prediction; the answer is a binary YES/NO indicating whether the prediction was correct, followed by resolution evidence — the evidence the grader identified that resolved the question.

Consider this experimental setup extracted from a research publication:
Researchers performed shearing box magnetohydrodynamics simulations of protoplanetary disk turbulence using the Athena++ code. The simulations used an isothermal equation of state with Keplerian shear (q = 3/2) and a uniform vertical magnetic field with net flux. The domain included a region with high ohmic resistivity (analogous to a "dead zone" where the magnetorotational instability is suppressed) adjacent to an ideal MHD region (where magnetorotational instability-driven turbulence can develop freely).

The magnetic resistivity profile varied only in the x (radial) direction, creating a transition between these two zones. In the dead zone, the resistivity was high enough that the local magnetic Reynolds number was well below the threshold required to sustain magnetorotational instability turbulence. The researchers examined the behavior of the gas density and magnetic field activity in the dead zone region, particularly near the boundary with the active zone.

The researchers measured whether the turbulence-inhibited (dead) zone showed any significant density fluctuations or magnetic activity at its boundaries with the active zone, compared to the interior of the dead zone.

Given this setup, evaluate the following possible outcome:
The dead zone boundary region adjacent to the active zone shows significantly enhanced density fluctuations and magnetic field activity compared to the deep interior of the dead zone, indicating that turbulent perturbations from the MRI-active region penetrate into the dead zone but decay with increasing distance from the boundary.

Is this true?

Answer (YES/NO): YES